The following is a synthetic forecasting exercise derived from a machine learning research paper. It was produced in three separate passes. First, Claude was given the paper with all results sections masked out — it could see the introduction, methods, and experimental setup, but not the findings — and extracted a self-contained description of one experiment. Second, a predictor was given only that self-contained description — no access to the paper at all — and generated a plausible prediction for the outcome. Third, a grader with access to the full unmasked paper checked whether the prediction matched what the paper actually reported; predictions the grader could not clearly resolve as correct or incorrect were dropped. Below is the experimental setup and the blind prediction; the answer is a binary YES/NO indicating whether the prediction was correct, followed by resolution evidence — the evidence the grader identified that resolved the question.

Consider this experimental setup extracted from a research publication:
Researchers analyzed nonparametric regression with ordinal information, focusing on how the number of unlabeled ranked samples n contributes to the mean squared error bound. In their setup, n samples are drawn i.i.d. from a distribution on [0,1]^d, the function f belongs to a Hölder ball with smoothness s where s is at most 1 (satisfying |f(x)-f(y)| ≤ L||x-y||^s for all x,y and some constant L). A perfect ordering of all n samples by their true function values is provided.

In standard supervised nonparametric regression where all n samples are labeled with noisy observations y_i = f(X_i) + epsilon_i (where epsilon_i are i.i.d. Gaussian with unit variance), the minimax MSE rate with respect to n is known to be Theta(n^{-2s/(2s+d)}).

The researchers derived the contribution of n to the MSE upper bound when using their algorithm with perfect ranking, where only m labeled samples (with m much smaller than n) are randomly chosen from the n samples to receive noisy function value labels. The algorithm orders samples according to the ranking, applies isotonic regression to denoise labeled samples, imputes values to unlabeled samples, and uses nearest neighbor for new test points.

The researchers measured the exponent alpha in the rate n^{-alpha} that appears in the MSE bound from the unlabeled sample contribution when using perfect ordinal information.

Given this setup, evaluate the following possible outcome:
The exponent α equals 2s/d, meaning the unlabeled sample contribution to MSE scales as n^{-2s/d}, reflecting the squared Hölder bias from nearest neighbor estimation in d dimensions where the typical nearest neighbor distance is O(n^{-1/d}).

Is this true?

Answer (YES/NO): YES